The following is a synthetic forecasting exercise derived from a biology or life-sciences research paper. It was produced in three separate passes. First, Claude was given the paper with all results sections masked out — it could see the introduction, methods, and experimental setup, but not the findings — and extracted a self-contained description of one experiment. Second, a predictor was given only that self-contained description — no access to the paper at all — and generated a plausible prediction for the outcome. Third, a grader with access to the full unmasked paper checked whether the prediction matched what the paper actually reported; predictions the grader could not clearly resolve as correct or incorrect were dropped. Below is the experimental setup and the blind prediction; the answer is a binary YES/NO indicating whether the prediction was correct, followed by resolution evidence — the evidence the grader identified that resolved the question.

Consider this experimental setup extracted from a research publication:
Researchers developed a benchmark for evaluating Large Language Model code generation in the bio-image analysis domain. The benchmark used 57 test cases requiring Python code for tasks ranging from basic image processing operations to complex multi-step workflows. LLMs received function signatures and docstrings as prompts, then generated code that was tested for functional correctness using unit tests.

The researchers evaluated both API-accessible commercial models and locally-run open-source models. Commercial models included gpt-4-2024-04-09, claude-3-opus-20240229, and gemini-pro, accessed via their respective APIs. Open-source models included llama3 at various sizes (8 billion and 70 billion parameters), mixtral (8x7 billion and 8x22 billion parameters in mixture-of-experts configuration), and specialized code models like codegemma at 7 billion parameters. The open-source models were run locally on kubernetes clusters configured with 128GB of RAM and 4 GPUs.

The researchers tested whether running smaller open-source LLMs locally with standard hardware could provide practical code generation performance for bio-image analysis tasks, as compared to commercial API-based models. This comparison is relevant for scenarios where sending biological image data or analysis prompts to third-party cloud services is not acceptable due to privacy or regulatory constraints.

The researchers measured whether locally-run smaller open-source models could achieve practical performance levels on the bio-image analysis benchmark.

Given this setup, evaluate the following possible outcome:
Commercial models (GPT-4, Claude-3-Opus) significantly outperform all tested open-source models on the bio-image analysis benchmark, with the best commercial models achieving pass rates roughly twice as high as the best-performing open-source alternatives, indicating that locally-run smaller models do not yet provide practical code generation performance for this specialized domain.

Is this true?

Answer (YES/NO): NO